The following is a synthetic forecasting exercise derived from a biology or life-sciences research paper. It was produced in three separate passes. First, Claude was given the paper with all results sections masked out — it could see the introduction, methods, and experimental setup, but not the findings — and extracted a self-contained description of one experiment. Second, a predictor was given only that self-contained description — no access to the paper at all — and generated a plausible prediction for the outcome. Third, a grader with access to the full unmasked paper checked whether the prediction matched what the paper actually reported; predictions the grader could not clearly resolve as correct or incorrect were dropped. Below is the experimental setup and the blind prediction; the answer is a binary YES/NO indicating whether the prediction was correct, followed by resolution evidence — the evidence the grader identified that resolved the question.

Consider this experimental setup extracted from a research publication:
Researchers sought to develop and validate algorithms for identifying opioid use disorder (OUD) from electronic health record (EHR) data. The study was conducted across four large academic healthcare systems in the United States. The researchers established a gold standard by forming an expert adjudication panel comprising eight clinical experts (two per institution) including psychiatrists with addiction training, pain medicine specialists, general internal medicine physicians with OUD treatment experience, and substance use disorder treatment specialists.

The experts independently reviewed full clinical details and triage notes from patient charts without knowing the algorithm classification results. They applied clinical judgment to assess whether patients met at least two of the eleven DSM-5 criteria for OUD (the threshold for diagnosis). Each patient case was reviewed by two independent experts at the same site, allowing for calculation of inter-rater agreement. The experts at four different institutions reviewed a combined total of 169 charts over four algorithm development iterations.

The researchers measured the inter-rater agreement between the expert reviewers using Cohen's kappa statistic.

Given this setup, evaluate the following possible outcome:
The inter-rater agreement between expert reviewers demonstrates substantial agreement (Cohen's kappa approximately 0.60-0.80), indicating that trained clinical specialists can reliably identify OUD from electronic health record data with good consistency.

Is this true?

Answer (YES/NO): YES